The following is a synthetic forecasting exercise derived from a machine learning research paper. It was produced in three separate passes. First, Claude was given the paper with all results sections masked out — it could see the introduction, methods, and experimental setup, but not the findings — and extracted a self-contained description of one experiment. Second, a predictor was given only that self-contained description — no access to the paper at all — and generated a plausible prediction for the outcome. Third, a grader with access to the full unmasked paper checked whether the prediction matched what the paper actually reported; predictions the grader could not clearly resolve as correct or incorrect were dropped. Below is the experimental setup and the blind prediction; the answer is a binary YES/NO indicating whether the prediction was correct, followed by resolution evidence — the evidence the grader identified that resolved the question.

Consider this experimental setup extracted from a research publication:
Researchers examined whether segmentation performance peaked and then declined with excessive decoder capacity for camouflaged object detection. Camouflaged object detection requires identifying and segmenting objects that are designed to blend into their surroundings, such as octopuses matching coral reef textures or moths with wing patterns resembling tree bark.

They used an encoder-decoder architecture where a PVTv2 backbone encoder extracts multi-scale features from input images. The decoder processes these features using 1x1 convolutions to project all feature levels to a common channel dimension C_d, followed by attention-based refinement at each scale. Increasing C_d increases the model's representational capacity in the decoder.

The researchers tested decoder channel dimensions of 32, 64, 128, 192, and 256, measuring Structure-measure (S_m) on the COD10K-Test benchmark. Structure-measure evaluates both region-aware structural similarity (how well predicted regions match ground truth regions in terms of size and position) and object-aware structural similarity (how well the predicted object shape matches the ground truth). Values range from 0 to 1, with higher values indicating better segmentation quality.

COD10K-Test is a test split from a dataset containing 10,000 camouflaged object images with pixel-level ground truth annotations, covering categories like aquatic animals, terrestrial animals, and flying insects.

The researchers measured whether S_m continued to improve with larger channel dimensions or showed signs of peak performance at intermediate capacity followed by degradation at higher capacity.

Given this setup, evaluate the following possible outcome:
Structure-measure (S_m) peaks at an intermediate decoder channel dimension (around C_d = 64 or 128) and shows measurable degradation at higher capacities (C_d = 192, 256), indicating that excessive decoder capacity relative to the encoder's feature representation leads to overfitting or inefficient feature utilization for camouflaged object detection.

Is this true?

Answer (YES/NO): YES